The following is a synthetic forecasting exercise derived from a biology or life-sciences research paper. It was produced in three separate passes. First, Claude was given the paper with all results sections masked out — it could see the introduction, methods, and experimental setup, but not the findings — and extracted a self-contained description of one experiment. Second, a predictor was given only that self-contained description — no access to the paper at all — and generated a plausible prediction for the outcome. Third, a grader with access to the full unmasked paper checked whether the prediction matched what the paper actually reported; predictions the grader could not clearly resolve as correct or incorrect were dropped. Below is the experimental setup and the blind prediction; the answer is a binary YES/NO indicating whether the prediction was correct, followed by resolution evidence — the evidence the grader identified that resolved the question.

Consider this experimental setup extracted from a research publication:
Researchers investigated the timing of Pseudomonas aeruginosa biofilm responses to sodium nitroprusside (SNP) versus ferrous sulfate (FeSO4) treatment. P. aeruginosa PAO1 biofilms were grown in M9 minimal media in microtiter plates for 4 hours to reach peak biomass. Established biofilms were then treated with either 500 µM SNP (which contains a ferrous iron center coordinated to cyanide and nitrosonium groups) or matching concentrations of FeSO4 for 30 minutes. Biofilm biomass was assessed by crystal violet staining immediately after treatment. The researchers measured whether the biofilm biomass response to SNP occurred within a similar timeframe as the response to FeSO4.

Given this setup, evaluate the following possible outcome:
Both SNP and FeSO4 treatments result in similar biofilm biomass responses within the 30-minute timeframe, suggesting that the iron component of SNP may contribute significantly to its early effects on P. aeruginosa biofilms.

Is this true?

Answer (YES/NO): YES